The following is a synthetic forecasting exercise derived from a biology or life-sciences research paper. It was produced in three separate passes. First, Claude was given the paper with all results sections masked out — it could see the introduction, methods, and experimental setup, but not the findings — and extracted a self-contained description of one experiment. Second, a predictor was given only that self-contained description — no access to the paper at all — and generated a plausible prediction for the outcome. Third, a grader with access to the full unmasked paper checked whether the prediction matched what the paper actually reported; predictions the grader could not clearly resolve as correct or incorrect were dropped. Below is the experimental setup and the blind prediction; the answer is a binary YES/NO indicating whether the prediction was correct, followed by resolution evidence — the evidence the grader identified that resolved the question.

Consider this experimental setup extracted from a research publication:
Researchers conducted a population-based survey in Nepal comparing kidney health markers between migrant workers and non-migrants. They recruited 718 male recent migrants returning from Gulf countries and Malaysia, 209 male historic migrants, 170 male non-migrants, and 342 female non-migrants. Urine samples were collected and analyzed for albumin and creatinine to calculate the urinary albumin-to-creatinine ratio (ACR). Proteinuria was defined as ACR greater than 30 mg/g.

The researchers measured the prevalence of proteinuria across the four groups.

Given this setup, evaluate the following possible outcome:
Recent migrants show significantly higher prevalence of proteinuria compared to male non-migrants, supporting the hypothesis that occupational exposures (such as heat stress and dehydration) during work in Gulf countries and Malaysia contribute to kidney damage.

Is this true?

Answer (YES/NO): NO